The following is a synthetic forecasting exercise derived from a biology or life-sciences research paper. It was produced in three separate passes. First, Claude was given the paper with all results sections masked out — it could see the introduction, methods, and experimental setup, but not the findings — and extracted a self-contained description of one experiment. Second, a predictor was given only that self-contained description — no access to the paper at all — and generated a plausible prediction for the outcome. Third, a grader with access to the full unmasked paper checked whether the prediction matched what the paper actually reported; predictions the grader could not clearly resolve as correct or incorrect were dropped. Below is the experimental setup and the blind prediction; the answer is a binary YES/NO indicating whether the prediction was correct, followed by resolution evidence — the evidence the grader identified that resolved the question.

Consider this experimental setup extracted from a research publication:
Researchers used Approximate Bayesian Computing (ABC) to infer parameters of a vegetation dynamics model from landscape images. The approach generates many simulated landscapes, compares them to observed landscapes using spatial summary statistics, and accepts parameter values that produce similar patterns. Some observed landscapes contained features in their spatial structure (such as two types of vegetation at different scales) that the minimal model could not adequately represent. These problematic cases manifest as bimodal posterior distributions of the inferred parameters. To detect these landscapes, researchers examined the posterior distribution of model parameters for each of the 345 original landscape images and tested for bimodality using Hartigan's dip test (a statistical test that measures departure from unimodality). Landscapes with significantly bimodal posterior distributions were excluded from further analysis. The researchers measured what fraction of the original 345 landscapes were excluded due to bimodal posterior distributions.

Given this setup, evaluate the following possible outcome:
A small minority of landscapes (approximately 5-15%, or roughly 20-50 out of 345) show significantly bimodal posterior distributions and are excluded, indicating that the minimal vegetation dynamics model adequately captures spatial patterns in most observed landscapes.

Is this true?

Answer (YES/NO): NO